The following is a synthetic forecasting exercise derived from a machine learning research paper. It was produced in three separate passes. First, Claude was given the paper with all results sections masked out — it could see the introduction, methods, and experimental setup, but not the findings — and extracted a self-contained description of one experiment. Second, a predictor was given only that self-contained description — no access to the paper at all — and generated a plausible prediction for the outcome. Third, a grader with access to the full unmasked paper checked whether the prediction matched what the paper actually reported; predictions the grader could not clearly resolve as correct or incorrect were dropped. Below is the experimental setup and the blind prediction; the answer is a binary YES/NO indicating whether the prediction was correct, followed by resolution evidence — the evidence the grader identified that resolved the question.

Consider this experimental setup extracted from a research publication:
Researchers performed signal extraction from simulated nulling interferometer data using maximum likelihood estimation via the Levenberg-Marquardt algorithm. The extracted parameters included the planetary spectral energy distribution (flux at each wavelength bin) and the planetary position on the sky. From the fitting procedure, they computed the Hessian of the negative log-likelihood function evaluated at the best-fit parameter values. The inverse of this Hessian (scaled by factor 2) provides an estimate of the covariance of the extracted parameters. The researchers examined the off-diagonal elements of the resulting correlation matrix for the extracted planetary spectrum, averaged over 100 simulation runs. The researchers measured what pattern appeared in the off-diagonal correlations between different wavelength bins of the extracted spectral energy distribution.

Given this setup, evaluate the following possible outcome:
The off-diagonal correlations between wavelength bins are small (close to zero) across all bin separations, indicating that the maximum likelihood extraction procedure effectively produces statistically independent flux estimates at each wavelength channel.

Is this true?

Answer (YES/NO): NO